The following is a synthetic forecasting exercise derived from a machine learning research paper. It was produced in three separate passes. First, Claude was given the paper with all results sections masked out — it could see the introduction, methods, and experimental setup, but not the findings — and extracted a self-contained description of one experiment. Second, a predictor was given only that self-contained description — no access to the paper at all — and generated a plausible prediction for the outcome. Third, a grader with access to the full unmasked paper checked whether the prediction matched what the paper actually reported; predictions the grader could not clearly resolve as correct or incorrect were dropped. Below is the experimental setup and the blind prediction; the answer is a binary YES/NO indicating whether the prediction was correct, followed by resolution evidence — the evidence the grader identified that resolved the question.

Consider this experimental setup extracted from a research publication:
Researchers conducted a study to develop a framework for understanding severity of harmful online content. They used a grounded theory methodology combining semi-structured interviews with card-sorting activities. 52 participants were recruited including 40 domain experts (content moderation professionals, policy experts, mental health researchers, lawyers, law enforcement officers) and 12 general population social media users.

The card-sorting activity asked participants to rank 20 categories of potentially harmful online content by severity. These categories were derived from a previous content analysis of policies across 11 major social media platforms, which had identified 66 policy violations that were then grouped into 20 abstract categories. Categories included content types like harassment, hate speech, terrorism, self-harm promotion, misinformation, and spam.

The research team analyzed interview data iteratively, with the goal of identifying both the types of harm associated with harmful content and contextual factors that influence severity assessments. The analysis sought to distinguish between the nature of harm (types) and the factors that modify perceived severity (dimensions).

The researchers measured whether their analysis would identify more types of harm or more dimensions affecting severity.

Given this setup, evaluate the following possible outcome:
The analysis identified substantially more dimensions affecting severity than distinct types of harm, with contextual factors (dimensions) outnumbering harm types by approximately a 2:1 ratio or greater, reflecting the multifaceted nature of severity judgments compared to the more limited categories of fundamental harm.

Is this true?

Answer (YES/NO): YES